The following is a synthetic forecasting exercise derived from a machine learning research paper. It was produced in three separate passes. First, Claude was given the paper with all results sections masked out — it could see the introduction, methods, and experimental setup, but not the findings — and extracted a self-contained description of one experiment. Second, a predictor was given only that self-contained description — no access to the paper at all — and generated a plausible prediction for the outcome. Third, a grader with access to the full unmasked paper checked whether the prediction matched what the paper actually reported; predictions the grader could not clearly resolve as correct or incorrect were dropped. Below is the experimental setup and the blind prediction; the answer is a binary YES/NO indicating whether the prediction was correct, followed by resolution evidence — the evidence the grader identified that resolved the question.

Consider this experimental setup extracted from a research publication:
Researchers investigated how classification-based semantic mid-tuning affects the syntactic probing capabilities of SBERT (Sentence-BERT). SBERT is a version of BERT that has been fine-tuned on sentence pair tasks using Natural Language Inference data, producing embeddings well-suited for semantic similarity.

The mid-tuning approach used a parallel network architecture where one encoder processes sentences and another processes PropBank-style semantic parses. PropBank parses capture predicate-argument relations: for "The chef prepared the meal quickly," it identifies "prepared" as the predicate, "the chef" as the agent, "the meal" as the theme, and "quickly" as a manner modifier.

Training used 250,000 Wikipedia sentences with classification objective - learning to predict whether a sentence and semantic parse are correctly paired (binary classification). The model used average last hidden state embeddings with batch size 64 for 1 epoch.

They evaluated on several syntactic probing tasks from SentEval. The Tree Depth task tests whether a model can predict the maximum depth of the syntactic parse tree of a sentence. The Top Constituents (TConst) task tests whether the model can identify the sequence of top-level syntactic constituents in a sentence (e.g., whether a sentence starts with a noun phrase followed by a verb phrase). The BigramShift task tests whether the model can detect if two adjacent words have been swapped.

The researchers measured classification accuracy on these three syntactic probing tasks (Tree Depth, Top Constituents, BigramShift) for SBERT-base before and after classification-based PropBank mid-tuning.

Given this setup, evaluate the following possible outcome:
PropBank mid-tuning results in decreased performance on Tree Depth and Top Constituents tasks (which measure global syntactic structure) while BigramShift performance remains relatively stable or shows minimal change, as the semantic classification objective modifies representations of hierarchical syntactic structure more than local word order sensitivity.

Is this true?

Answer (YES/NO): NO